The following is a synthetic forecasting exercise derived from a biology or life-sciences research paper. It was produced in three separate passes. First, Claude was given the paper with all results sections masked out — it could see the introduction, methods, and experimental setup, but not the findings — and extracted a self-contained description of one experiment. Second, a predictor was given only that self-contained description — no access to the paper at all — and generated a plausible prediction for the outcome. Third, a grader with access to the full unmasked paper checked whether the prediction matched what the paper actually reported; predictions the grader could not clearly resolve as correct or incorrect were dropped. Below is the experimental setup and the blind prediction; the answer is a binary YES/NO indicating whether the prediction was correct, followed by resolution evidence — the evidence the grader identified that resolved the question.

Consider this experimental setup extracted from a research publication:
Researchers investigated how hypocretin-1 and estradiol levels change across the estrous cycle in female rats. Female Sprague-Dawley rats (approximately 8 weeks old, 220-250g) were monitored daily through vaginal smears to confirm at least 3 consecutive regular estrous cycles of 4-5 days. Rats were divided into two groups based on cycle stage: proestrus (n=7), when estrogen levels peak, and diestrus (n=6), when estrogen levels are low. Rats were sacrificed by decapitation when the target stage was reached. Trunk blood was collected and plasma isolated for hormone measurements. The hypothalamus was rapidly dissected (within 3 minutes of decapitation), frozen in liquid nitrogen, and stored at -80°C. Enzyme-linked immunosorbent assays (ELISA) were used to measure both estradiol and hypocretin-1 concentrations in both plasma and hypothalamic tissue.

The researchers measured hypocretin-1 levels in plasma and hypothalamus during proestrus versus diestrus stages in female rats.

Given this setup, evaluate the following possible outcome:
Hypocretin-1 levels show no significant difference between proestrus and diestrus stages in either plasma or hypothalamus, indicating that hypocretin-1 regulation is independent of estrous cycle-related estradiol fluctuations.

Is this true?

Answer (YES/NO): NO